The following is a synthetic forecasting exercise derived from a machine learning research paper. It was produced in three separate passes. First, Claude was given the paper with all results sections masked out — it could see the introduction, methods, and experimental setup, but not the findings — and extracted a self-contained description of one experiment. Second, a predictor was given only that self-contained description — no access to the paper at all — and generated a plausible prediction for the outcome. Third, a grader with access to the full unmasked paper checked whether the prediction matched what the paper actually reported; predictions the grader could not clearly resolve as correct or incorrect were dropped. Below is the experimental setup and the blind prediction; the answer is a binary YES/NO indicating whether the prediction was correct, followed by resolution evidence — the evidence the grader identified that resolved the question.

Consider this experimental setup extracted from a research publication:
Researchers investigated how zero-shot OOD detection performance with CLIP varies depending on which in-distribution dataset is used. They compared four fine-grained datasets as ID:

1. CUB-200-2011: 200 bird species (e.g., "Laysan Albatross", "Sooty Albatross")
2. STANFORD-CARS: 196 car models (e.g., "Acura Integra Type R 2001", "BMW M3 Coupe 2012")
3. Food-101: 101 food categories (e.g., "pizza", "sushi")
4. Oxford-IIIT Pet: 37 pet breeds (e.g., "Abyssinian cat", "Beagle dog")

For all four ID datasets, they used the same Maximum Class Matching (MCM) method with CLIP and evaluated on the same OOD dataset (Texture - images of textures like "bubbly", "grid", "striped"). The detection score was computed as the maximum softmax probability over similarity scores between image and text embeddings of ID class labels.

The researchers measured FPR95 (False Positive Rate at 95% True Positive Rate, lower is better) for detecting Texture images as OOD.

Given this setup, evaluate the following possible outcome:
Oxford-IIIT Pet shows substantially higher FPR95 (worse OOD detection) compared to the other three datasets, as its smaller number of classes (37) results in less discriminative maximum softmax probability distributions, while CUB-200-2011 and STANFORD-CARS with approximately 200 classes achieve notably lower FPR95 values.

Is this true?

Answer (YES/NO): NO